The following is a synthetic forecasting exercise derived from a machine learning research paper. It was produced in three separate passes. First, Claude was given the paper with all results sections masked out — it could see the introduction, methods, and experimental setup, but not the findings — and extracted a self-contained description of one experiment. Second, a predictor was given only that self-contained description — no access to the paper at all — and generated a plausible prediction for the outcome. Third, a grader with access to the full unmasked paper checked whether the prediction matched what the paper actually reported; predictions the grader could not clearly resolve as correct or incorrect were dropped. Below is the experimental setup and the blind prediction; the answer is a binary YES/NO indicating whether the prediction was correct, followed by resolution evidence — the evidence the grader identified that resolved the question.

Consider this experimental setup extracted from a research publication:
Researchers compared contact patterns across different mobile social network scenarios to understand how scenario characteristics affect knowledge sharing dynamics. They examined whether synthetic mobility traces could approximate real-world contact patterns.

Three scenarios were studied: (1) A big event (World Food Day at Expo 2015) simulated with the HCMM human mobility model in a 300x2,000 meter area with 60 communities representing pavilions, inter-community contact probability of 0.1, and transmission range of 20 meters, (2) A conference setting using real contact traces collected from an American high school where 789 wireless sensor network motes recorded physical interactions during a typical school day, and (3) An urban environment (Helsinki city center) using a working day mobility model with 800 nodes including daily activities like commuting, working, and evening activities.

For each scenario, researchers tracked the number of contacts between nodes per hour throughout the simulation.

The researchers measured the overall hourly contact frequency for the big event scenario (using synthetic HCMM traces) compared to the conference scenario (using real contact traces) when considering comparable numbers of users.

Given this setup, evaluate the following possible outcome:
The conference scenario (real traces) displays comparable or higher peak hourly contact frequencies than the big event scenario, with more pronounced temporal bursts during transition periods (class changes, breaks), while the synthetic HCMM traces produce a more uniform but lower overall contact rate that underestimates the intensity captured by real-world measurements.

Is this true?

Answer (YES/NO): NO